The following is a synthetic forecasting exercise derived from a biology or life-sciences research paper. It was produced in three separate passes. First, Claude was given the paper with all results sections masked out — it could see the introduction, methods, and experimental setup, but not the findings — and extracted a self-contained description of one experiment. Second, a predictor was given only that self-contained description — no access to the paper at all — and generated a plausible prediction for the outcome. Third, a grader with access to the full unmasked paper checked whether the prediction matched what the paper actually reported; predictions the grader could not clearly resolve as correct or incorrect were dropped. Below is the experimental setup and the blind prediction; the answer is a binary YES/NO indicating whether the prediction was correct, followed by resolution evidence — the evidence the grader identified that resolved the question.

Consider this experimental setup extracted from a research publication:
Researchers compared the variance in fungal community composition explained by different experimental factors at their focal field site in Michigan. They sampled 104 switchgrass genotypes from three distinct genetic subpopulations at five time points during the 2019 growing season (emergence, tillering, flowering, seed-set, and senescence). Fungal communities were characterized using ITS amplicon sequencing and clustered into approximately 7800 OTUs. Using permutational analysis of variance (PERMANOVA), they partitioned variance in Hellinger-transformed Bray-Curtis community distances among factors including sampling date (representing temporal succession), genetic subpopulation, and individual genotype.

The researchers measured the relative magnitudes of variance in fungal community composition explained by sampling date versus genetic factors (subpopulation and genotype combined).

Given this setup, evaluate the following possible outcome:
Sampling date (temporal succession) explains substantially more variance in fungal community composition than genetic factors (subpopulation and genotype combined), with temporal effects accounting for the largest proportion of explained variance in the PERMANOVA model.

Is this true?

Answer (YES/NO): YES